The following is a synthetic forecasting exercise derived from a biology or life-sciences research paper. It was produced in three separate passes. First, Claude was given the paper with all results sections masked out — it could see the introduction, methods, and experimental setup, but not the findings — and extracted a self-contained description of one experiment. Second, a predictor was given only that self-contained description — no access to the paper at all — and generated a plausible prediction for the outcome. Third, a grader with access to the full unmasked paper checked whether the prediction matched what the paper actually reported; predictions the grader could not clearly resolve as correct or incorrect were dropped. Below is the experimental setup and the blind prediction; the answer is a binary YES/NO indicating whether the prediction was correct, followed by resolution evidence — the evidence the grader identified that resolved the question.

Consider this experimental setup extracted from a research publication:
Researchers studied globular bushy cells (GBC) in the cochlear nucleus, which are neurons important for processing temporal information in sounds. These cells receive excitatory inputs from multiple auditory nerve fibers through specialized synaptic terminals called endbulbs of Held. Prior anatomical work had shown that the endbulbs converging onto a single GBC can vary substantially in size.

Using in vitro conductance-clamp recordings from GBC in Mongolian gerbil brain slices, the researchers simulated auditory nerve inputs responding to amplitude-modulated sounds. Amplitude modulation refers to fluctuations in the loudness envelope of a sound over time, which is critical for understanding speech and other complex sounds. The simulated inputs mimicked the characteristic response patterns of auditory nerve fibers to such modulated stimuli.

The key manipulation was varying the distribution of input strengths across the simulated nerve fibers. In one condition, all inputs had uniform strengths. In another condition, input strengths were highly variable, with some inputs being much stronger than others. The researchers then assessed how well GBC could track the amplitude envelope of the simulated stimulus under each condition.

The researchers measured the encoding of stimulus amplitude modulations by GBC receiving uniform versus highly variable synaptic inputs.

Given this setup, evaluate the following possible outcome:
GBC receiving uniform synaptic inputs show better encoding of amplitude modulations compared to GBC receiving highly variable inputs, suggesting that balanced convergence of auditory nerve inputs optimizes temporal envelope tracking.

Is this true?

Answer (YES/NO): NO